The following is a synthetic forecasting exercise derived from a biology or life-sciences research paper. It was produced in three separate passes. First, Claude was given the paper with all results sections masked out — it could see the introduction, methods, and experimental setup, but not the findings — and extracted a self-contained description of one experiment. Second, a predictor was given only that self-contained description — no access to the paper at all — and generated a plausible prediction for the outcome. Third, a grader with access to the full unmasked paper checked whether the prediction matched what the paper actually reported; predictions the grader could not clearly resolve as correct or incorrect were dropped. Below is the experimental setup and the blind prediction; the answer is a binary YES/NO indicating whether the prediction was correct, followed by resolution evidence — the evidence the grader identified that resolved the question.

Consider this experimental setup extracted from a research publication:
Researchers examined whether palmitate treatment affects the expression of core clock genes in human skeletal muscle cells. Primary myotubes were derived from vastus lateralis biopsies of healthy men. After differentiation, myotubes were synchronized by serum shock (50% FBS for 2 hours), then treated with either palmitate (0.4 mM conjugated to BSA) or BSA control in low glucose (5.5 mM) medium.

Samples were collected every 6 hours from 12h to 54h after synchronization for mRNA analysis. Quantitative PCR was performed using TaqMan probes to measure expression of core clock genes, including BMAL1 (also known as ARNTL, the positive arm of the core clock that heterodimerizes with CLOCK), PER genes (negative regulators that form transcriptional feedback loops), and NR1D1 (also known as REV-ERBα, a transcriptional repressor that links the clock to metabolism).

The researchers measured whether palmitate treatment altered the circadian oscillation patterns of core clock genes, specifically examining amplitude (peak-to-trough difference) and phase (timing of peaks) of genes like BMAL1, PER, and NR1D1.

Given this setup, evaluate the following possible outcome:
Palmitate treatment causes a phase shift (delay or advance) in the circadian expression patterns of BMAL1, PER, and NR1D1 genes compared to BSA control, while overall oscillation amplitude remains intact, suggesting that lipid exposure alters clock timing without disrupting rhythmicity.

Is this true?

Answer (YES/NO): NO